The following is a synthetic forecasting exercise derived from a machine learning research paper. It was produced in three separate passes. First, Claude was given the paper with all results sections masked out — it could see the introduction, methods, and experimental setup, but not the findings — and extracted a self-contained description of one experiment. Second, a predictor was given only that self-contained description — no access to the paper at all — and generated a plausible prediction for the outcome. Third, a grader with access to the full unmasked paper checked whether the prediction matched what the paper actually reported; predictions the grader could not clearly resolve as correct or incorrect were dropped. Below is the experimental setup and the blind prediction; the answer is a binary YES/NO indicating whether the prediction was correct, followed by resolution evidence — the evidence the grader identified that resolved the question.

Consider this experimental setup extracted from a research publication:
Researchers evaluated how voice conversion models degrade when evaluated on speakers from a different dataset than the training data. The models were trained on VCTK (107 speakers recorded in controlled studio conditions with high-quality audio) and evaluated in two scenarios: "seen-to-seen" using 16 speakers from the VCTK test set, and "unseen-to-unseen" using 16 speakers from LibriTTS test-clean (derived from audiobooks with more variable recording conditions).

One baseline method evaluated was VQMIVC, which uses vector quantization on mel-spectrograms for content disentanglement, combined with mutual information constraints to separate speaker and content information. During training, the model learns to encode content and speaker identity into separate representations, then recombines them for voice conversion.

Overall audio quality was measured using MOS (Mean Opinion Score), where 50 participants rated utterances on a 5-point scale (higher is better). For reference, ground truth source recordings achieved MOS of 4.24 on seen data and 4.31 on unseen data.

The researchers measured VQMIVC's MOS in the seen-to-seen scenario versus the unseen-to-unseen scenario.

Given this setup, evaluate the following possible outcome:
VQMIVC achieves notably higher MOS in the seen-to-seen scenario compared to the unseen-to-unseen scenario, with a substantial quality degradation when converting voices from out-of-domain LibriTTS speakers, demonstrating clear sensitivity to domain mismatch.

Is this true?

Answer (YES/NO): YES